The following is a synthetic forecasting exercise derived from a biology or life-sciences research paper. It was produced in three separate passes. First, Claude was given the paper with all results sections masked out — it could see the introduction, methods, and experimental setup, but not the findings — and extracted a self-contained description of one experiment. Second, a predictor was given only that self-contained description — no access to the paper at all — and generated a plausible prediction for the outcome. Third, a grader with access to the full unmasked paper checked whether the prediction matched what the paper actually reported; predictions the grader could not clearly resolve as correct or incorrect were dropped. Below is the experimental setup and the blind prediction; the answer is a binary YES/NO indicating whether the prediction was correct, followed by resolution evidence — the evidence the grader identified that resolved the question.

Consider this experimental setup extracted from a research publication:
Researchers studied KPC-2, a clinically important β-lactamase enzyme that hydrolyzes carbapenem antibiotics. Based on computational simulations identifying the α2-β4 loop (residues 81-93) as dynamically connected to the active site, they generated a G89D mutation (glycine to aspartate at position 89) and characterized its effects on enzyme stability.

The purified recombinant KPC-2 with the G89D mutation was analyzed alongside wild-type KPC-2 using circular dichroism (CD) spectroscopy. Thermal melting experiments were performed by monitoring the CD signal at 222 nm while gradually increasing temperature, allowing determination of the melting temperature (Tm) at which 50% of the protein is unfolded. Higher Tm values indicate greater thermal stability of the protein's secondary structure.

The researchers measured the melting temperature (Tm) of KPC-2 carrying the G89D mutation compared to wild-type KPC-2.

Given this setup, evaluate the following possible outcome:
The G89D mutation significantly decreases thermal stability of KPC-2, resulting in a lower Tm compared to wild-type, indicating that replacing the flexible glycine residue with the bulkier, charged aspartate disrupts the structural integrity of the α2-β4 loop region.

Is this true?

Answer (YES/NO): NO